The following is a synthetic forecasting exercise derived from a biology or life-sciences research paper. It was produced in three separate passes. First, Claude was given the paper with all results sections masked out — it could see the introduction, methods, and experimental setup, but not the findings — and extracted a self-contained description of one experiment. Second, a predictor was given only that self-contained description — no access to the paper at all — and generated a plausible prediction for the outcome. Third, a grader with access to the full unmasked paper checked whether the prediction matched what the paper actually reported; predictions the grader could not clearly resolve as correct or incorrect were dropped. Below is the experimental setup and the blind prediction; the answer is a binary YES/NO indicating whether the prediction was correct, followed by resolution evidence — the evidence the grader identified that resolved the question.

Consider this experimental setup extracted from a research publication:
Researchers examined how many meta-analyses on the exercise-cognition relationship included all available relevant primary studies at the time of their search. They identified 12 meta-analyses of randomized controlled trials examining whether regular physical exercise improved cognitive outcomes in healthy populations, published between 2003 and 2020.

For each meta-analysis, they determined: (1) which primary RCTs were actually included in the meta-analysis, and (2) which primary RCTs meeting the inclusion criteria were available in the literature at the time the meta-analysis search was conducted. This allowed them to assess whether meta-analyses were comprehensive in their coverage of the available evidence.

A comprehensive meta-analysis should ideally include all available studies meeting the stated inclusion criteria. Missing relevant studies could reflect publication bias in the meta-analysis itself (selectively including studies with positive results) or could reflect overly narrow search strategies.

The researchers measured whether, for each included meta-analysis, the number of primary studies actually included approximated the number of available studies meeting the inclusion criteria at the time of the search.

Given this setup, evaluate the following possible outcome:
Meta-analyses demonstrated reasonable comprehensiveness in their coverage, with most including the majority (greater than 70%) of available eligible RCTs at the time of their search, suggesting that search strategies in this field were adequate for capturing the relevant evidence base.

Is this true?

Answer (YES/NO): NO